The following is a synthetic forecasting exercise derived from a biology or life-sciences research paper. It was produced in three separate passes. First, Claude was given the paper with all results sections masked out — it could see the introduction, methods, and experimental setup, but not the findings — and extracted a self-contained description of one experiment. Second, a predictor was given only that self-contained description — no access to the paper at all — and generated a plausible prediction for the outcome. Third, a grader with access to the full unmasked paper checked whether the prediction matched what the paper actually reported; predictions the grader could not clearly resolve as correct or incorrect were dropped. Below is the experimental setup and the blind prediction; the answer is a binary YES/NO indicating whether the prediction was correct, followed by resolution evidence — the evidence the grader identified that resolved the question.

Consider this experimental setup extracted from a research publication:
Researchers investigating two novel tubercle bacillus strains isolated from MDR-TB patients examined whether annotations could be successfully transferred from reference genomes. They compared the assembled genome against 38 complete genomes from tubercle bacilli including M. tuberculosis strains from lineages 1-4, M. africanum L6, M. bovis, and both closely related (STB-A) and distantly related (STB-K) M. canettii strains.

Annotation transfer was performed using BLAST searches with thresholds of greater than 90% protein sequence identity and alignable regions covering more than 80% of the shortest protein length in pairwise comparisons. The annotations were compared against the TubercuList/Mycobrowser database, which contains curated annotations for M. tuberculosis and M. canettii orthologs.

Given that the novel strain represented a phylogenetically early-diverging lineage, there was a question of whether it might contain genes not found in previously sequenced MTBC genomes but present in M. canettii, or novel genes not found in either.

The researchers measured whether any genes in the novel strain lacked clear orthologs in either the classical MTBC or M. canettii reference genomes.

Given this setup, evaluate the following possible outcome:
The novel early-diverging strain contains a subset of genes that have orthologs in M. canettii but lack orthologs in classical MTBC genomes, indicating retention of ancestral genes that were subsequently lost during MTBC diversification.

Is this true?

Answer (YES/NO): YES